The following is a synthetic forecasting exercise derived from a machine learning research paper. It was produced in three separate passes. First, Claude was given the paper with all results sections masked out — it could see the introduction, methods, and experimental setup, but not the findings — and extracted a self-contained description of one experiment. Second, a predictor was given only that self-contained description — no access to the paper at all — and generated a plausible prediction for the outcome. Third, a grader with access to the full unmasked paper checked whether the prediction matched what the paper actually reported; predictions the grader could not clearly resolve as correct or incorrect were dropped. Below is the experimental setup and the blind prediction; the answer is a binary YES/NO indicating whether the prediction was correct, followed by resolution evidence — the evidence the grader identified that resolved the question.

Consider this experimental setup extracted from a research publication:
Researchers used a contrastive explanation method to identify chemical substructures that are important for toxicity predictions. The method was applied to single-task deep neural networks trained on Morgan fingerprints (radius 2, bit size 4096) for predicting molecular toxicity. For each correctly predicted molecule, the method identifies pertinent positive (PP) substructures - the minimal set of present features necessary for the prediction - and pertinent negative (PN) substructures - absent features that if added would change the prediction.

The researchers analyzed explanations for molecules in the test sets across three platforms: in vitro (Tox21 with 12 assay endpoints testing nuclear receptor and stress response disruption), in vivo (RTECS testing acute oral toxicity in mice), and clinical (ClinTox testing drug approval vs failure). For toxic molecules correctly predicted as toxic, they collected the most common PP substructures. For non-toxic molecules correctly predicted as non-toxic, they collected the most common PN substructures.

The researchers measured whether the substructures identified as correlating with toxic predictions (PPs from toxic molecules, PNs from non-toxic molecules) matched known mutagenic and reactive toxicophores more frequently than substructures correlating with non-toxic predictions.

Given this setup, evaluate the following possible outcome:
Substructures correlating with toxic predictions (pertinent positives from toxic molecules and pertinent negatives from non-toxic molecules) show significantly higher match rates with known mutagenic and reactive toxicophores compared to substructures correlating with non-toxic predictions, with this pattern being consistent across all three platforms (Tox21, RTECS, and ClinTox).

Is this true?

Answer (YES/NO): NO